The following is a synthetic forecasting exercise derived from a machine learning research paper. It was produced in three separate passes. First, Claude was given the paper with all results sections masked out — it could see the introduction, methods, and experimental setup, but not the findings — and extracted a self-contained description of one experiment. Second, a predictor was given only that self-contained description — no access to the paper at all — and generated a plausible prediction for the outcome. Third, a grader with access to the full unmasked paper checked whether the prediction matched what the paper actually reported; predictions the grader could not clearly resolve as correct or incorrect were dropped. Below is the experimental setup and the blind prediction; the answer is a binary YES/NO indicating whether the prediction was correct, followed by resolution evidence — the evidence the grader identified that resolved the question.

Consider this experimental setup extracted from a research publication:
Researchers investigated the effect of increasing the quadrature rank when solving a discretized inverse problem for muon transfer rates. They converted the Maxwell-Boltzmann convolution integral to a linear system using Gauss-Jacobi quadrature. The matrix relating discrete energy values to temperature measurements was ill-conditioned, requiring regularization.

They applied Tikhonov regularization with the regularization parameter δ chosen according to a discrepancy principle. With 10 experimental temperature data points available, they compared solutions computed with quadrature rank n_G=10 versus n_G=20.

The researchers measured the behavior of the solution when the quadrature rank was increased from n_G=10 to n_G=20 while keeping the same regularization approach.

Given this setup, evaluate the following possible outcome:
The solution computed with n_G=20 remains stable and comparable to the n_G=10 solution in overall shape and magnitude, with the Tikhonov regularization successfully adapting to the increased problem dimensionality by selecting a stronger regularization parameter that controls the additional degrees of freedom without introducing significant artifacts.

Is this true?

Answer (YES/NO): NO